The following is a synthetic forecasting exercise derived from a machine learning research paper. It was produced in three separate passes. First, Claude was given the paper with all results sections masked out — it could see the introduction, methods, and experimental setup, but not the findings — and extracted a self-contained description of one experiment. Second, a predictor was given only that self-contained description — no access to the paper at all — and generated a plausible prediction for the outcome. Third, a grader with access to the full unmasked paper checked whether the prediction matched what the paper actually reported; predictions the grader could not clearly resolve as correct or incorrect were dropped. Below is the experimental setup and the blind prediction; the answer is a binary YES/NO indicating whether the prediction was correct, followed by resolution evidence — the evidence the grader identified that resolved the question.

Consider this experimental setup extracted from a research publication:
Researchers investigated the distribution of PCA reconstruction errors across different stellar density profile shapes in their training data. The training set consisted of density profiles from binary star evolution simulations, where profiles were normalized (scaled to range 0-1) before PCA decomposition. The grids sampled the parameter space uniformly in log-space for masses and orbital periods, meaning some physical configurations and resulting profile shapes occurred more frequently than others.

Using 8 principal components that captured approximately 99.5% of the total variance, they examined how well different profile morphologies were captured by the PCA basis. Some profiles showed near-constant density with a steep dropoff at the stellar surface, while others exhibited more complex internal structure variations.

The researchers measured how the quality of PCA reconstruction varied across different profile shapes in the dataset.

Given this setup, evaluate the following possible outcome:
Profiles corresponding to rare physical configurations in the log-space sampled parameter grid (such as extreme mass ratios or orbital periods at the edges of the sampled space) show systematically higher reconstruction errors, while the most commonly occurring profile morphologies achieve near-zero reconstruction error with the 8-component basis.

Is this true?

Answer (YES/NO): NO